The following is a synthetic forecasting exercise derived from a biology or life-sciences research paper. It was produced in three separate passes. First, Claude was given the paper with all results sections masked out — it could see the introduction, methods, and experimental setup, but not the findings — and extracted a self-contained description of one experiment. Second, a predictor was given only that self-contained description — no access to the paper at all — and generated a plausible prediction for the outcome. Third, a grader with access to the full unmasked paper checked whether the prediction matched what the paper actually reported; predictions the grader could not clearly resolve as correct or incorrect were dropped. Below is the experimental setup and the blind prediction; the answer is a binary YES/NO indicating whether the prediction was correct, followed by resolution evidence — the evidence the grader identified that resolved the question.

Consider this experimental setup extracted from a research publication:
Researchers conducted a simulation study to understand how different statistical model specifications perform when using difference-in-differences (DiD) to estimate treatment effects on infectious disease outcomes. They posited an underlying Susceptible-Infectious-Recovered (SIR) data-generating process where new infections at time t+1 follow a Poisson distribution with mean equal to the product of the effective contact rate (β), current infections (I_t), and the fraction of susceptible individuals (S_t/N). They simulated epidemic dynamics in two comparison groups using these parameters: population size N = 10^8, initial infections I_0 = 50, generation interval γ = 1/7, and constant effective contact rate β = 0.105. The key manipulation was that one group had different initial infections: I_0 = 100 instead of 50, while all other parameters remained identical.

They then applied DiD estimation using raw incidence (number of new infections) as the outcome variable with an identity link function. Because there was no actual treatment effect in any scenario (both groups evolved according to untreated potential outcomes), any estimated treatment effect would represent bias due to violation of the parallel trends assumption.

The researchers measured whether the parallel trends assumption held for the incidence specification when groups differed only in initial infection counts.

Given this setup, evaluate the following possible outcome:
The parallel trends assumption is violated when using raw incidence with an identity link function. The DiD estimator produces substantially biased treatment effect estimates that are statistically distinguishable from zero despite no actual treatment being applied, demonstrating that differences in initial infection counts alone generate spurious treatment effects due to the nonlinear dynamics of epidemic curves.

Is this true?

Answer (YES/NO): YES